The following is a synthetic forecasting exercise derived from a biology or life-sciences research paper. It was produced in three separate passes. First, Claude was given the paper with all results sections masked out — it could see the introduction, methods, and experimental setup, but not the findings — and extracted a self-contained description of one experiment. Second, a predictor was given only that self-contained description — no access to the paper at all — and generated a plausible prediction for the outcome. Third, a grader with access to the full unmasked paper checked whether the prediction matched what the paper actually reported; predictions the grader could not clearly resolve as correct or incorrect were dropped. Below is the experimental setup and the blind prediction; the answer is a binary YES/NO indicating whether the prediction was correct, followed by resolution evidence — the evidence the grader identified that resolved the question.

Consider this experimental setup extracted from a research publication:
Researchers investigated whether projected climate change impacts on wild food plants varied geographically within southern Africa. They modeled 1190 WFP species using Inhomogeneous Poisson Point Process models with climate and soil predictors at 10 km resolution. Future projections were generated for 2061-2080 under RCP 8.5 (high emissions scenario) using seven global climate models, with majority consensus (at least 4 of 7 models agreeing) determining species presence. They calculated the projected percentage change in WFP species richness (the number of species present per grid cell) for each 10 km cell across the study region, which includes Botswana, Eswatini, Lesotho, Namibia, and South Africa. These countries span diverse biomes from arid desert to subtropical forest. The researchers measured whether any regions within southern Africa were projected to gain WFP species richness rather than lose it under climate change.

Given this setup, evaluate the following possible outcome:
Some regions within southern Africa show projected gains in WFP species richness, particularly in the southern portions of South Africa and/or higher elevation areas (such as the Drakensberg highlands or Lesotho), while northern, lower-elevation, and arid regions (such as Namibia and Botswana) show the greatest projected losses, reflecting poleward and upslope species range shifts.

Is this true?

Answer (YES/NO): NO